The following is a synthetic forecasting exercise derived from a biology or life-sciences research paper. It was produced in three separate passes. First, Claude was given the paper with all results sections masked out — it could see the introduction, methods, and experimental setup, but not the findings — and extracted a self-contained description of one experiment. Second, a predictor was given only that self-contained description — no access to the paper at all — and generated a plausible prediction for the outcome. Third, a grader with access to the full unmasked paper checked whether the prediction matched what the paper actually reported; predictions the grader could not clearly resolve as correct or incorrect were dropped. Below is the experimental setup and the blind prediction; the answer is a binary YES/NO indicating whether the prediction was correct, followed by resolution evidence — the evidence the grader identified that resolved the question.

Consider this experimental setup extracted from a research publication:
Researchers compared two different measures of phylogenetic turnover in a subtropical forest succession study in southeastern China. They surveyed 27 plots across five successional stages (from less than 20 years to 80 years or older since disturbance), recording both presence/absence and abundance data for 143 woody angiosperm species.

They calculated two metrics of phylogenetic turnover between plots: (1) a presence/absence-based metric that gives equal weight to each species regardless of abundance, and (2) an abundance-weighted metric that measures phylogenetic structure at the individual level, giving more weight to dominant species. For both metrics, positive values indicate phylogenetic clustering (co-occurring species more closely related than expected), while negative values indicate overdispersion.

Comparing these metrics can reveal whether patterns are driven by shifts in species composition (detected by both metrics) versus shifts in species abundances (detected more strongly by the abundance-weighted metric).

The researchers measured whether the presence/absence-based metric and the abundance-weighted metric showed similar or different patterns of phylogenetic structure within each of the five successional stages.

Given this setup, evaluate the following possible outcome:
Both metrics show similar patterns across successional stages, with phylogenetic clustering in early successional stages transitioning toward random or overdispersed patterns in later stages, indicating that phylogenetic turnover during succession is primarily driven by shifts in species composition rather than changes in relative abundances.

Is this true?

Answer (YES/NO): NO